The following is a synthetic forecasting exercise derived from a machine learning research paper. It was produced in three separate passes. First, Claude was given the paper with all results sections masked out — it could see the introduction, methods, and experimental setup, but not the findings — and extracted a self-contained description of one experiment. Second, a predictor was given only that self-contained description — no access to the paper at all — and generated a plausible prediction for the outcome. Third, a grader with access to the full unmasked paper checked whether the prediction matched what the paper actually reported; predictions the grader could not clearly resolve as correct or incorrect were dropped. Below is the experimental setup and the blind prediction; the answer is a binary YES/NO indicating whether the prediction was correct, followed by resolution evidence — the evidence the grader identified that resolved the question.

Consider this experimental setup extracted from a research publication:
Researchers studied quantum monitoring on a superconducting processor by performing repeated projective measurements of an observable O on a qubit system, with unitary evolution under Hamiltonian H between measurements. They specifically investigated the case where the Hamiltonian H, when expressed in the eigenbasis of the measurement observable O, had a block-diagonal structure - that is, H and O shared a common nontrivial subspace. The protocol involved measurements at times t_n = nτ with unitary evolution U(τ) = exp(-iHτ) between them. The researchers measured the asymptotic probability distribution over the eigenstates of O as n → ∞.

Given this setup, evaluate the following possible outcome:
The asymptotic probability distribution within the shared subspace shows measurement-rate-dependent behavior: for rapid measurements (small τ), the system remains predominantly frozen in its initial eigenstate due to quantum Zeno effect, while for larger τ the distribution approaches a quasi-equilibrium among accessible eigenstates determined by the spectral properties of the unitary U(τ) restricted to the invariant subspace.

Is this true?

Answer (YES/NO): YES